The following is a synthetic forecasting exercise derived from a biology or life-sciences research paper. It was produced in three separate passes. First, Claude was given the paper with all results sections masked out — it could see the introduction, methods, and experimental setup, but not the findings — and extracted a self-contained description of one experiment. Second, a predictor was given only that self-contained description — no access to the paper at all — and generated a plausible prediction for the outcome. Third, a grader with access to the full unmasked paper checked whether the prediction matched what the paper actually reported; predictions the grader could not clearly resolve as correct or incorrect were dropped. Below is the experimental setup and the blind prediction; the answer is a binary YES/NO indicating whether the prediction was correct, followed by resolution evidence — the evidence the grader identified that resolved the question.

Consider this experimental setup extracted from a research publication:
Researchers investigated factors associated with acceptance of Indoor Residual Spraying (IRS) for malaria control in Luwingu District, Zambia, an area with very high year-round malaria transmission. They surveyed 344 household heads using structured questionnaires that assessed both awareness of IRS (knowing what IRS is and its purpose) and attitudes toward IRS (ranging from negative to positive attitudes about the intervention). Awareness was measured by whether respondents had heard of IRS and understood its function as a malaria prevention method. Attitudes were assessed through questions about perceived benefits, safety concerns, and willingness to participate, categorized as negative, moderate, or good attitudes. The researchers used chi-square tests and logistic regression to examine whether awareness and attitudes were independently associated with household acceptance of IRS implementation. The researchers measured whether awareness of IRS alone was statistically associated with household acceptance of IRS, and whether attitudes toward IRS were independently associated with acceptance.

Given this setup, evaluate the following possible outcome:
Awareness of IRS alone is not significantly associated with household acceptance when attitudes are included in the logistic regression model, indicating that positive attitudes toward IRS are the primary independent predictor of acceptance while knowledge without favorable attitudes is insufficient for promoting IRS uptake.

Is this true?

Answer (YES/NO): NO